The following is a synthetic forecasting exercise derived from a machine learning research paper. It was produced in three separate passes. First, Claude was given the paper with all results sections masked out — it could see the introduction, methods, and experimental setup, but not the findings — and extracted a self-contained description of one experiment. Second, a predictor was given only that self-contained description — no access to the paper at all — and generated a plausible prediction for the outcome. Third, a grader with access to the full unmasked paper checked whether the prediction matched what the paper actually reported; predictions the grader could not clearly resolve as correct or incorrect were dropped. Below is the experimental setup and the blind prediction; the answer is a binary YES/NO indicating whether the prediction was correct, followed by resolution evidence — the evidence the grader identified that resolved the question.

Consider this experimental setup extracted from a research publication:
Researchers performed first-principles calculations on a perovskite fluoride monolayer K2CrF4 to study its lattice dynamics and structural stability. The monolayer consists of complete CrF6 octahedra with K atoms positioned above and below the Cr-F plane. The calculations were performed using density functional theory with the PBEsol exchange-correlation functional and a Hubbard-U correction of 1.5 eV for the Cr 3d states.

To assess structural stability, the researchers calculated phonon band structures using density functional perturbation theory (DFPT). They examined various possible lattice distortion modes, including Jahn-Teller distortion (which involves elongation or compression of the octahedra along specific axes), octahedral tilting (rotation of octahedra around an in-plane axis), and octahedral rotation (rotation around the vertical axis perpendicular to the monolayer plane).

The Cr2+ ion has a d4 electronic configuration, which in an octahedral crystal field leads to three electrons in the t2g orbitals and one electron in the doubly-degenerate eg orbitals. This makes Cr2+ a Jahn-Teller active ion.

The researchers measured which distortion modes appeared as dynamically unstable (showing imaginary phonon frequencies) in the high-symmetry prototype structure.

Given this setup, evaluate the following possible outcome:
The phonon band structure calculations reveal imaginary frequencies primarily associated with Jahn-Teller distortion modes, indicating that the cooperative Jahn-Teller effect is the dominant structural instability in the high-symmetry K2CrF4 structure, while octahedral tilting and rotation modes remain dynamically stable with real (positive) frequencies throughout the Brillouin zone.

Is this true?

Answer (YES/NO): YES